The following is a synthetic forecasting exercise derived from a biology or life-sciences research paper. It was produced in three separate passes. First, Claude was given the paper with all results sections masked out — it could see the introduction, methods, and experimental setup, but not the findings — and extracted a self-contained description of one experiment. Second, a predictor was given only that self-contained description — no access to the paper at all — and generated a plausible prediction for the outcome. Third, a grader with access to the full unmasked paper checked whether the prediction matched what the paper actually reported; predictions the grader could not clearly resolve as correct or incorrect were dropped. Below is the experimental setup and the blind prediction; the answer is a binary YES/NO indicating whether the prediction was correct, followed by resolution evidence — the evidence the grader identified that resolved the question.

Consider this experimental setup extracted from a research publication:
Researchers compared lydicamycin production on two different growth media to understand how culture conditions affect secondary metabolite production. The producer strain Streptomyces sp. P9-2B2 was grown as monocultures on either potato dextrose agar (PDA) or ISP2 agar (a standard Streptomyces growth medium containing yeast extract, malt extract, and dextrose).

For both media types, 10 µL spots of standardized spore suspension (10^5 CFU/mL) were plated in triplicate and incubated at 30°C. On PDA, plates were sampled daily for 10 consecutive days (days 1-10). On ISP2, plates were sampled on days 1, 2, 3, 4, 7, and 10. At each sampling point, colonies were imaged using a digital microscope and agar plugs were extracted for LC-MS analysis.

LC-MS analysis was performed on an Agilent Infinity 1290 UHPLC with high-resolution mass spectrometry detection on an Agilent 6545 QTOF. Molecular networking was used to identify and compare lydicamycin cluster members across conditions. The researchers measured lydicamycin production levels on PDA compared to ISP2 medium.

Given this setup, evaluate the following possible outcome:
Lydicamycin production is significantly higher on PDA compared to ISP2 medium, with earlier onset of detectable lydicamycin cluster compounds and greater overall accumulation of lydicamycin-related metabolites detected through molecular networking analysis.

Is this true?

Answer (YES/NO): NO